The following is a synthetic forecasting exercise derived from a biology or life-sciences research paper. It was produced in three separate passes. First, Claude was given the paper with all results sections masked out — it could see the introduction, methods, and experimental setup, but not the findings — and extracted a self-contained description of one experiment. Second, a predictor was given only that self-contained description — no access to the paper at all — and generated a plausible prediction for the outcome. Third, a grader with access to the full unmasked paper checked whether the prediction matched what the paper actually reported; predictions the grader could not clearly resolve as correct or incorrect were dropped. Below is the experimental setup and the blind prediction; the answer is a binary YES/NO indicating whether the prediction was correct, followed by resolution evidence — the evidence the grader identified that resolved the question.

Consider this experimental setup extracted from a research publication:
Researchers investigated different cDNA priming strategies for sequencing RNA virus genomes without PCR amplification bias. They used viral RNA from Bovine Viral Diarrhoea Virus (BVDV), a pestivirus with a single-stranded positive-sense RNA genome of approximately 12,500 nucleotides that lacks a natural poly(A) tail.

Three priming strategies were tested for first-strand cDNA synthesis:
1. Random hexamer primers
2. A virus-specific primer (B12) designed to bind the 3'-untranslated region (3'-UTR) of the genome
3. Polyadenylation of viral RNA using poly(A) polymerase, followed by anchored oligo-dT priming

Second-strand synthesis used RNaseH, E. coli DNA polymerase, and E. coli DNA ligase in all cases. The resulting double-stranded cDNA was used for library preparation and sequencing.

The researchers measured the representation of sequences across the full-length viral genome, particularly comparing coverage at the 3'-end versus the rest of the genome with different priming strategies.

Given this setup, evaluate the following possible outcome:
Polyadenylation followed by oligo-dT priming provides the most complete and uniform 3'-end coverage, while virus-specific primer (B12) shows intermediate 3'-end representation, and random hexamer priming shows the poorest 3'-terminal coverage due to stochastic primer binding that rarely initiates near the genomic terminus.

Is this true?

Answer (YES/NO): NO